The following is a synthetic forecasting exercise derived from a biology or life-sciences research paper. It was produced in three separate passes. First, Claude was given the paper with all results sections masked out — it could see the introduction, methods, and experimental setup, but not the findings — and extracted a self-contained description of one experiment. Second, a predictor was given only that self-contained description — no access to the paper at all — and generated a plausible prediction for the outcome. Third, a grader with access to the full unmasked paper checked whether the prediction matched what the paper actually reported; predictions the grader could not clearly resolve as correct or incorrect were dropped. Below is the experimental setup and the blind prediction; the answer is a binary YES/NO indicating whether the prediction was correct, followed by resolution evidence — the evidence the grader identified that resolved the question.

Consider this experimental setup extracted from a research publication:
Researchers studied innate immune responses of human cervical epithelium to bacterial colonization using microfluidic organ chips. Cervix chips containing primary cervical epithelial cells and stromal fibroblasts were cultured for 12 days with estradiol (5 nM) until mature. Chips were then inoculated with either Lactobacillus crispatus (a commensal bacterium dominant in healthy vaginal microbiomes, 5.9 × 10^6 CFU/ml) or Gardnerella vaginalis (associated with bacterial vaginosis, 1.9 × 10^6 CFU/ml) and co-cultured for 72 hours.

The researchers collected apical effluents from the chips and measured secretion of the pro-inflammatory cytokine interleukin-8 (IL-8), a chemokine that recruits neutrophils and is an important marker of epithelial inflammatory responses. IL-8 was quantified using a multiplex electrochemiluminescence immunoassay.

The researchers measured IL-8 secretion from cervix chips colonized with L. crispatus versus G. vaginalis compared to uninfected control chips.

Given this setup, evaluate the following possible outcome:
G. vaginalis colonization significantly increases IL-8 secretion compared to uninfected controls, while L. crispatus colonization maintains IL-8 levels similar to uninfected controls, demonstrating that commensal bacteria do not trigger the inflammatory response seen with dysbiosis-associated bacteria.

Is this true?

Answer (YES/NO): NO